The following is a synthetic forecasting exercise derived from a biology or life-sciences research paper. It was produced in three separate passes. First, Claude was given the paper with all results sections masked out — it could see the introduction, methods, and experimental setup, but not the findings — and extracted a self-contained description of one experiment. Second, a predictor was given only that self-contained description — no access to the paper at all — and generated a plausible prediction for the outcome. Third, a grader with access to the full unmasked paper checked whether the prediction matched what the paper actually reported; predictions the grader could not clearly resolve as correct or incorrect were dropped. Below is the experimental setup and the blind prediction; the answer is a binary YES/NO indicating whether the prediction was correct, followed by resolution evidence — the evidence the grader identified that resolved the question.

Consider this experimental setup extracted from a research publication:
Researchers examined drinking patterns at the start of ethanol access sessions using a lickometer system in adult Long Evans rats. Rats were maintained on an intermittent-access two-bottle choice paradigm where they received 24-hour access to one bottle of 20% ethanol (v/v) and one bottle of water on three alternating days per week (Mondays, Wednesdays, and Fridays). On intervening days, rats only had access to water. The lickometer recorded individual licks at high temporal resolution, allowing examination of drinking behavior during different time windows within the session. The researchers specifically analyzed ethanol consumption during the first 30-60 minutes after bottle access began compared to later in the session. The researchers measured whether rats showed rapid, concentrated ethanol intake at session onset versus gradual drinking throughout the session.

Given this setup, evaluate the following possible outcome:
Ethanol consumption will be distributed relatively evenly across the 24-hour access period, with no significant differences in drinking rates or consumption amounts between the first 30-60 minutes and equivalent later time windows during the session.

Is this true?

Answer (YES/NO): NO